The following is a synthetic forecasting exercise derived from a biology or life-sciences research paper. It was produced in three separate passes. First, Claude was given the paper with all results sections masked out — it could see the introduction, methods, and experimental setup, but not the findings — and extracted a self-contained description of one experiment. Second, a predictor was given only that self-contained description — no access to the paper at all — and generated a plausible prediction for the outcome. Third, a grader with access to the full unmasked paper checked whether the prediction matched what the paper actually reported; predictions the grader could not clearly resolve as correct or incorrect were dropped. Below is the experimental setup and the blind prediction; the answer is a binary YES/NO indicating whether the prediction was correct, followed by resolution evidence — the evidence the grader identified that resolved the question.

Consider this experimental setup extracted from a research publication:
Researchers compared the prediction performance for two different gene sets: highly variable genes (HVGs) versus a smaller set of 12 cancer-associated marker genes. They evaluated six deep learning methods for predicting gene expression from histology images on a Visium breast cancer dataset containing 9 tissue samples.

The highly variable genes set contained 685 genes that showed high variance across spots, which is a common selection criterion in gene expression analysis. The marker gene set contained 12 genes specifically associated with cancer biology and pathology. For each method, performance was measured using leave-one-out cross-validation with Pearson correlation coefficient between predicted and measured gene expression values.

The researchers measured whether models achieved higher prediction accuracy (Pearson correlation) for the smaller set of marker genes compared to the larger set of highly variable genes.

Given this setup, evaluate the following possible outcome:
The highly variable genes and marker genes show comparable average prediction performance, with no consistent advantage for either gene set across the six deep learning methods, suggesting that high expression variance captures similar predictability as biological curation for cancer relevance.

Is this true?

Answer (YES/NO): NO